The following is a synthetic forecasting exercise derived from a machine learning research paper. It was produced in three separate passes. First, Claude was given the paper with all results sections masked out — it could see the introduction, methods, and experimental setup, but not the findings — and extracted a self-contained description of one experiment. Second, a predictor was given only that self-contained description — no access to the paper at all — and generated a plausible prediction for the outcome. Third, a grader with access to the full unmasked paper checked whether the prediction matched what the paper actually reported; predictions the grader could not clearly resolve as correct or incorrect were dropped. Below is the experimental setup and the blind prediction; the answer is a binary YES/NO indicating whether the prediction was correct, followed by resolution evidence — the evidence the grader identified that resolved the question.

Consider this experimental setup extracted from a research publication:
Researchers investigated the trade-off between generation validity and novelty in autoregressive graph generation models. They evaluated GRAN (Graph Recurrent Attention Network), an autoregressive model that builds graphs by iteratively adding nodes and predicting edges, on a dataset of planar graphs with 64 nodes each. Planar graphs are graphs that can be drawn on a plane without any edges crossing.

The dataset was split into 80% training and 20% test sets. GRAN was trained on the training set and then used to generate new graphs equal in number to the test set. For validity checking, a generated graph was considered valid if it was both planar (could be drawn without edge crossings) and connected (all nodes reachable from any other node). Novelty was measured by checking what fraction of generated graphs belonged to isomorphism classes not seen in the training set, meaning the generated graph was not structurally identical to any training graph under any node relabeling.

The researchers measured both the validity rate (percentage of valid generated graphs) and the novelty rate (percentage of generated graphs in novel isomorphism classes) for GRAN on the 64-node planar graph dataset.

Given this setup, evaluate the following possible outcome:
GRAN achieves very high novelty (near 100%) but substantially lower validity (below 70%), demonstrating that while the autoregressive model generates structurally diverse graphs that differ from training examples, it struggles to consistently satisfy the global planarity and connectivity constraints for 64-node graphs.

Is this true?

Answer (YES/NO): NO